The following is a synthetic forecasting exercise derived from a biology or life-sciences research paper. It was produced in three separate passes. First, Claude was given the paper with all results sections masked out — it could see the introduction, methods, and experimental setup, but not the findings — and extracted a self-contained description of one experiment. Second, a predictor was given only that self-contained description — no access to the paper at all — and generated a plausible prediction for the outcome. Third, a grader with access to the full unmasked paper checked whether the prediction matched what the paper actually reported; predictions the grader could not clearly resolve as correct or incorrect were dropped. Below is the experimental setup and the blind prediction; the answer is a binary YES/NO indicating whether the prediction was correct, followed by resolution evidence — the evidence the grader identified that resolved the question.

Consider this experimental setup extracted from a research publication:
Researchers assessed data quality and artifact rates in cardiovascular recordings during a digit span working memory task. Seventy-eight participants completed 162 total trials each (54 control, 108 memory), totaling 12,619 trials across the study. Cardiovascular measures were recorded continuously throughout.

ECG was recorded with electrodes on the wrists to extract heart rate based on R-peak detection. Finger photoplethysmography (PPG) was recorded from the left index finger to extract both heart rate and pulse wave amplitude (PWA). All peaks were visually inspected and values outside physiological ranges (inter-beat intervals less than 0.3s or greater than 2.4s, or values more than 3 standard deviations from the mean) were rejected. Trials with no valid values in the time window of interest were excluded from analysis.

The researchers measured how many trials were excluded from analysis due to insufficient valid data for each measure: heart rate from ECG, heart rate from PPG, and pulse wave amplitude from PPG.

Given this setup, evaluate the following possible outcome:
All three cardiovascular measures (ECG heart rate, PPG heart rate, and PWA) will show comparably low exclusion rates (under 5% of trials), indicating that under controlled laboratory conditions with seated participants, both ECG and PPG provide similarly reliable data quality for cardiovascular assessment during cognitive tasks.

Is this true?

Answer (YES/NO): NO